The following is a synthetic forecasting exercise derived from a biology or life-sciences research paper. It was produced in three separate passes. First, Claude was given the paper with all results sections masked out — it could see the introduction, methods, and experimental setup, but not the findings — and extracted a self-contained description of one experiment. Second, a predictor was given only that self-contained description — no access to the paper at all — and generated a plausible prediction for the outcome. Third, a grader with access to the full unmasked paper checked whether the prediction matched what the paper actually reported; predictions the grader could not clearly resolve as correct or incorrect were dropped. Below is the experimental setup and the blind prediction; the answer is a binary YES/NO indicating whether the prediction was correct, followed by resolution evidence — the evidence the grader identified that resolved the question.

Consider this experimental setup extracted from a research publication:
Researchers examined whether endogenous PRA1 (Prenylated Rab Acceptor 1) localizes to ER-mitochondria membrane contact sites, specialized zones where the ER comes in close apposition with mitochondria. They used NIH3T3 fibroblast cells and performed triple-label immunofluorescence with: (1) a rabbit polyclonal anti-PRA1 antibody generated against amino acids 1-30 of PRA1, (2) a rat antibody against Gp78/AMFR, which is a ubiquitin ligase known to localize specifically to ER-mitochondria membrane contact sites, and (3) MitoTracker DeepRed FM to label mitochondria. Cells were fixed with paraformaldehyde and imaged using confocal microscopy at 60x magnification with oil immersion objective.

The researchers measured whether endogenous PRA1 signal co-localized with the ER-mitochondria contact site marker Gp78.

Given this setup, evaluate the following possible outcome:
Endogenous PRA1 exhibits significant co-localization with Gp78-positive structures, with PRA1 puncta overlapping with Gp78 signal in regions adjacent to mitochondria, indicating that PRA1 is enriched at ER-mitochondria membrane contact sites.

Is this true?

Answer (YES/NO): YES